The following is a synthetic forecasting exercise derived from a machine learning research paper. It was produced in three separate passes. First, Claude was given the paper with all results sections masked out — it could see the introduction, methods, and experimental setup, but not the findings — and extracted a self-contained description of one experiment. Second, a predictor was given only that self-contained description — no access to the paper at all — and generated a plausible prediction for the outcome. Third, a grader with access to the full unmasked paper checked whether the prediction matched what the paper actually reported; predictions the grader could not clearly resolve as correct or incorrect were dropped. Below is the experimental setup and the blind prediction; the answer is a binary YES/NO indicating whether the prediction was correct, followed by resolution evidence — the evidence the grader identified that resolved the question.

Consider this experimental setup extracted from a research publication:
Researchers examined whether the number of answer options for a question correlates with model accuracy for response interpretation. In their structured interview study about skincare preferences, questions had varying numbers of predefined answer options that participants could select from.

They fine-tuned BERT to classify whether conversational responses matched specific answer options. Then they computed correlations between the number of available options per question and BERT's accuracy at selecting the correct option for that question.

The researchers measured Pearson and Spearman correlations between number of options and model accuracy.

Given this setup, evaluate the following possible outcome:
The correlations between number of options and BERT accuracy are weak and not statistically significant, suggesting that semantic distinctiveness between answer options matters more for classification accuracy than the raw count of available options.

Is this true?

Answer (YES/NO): NO